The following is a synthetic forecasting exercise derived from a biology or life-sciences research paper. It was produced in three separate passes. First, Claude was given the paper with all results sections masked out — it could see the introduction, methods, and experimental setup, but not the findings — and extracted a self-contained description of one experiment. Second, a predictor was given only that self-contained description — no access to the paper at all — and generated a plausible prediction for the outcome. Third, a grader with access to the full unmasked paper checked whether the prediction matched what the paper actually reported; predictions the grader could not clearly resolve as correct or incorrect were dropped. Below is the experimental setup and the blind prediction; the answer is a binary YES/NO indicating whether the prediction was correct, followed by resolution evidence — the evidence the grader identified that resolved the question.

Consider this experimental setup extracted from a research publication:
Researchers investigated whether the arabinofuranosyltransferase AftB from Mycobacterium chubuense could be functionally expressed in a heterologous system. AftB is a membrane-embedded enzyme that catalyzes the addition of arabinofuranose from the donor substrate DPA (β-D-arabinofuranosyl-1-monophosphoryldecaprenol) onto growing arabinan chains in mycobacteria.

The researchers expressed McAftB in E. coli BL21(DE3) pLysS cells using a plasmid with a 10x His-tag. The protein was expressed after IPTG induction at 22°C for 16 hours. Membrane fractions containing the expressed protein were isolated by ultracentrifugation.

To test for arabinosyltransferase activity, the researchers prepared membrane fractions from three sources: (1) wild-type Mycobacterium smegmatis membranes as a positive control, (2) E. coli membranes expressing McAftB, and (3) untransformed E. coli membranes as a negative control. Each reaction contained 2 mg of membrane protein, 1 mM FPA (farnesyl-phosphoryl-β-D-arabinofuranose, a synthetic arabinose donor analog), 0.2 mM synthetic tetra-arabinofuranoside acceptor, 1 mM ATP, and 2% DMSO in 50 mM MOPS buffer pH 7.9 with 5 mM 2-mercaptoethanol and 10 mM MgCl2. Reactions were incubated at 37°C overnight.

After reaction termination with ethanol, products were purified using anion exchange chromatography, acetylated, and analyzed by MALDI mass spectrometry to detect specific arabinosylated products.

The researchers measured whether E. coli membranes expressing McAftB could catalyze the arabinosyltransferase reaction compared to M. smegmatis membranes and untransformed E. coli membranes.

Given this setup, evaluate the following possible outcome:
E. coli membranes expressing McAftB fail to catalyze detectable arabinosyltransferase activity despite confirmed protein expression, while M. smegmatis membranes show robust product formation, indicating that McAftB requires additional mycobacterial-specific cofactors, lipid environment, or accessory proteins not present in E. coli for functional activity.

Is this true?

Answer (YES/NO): NO